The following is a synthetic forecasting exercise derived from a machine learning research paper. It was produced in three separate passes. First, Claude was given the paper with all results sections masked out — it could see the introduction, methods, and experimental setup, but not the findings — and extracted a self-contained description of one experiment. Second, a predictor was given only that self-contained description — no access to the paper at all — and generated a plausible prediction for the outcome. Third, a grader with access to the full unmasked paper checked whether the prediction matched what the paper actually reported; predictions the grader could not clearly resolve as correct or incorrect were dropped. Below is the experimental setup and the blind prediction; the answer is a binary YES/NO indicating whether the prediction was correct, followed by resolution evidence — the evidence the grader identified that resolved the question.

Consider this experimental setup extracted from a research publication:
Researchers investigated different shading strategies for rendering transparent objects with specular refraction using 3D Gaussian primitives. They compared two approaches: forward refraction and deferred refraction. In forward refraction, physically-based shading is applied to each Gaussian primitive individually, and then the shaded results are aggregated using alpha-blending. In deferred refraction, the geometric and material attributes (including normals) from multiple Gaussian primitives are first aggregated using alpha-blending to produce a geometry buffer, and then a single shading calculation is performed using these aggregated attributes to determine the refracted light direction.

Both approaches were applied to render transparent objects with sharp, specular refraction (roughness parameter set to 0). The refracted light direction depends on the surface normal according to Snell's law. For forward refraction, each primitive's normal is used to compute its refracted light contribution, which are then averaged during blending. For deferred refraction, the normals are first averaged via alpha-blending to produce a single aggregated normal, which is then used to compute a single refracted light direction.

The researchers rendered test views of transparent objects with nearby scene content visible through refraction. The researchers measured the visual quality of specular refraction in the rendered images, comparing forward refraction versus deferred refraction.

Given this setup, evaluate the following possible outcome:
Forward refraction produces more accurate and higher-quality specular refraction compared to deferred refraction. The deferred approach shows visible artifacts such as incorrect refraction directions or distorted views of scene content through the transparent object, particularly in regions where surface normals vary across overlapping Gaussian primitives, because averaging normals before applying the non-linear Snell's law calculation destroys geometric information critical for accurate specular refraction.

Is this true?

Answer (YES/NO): NO